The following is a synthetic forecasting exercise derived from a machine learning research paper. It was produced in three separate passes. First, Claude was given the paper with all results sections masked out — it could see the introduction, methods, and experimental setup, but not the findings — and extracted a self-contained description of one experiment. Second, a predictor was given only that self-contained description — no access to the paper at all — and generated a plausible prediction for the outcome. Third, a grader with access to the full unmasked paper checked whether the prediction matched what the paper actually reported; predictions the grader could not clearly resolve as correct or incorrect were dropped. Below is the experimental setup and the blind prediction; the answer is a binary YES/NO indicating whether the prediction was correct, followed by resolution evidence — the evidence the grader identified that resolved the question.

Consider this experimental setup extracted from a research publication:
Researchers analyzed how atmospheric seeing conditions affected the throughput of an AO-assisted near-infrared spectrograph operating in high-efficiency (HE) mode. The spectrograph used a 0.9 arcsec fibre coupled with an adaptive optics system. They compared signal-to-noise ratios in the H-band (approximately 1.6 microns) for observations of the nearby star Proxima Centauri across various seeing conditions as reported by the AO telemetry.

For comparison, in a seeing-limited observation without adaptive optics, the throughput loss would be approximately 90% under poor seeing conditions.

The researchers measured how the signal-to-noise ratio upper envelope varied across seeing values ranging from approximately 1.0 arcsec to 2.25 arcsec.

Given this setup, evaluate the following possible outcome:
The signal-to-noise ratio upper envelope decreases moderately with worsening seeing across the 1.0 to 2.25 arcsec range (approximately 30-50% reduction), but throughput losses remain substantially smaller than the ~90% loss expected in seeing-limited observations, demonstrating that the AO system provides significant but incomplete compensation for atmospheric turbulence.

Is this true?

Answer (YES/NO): NO